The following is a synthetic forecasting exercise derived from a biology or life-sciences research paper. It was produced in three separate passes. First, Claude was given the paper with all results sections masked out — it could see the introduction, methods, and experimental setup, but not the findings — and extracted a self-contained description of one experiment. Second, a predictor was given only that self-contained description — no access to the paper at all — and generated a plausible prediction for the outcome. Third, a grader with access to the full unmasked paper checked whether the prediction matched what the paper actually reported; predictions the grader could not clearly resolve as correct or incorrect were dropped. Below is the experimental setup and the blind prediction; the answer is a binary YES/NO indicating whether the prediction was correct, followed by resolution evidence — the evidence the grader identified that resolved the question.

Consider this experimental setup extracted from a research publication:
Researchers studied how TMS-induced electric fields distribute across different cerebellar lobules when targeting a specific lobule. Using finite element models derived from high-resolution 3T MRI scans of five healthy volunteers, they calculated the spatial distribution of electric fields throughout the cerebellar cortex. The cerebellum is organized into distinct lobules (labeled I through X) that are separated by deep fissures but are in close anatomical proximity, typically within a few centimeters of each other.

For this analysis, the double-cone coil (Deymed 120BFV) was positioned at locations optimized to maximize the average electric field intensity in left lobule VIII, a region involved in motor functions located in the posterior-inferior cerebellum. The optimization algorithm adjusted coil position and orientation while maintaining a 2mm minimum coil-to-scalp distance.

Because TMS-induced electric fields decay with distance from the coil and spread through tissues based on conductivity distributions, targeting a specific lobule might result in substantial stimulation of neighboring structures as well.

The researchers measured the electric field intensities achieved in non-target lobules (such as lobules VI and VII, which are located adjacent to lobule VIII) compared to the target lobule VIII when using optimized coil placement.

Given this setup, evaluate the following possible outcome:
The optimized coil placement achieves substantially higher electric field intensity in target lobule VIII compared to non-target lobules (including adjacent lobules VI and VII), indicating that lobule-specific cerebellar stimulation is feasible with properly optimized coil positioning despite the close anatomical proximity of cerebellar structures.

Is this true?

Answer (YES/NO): YES